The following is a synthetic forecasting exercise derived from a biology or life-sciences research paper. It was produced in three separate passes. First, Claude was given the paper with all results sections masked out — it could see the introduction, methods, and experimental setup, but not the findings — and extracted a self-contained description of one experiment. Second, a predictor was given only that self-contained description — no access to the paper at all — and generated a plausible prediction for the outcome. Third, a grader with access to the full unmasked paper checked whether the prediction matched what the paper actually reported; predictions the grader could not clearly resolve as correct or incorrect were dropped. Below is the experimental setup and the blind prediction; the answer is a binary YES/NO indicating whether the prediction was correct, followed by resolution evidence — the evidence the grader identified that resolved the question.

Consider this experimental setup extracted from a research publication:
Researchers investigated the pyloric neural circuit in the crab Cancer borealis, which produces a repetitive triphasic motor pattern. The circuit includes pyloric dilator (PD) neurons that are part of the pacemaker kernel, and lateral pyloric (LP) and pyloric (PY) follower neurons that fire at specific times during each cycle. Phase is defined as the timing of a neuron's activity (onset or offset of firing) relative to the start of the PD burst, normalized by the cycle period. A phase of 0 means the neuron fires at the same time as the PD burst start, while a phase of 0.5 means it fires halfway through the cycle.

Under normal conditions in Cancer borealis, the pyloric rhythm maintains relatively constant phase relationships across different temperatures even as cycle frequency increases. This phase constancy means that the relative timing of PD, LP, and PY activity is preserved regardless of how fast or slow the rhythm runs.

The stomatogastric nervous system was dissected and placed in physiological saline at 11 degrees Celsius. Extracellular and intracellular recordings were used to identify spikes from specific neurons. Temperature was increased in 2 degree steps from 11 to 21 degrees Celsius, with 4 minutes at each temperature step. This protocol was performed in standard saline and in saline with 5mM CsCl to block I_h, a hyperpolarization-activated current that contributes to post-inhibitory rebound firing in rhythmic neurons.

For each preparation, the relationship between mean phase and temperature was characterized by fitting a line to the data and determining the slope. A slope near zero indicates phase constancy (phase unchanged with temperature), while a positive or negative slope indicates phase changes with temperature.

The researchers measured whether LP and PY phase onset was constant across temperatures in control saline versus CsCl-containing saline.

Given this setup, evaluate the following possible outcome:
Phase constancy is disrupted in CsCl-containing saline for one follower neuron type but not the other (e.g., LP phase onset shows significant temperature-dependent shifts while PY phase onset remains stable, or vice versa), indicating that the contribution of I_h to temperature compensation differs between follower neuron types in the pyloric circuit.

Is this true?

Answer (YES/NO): YES